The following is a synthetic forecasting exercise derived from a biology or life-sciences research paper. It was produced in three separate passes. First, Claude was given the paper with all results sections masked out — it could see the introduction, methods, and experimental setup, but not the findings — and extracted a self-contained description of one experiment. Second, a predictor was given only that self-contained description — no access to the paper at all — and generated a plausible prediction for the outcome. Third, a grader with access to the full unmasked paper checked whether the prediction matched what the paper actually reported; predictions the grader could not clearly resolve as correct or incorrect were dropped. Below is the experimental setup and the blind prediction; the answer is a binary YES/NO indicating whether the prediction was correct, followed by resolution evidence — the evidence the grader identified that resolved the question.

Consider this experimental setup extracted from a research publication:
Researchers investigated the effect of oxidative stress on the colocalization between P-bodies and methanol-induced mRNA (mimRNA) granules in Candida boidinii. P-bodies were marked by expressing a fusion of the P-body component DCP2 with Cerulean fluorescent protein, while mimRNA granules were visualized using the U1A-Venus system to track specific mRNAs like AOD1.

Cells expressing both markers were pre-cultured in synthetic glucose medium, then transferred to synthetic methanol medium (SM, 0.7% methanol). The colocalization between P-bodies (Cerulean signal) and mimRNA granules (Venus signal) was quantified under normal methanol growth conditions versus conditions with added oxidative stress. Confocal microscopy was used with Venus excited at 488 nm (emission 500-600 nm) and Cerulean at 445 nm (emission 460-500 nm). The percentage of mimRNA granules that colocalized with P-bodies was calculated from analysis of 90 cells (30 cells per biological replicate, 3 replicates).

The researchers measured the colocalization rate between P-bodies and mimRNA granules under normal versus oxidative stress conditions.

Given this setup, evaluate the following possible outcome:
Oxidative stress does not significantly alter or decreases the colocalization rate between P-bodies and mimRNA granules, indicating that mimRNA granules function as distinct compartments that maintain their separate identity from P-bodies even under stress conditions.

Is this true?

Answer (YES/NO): NO